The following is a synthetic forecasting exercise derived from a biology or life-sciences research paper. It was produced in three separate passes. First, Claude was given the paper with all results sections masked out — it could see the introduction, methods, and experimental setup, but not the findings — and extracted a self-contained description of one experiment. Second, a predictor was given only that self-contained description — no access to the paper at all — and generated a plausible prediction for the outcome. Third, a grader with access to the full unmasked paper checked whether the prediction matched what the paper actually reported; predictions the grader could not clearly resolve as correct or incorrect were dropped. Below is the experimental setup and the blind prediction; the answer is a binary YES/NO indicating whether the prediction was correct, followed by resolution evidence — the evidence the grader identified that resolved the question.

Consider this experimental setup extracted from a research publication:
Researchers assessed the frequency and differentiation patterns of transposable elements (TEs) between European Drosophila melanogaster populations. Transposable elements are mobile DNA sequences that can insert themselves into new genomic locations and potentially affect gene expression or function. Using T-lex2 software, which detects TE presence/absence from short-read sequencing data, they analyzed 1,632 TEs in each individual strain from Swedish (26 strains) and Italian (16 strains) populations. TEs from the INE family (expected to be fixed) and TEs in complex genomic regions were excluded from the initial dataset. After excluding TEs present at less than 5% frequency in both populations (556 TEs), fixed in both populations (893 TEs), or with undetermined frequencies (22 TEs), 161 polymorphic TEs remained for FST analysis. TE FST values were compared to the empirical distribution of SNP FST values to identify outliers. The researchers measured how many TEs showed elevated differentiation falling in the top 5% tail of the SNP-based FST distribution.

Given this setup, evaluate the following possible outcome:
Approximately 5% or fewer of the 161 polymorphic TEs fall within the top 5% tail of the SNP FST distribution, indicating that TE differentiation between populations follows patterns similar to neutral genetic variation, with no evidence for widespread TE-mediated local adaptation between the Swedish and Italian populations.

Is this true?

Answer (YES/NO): YES